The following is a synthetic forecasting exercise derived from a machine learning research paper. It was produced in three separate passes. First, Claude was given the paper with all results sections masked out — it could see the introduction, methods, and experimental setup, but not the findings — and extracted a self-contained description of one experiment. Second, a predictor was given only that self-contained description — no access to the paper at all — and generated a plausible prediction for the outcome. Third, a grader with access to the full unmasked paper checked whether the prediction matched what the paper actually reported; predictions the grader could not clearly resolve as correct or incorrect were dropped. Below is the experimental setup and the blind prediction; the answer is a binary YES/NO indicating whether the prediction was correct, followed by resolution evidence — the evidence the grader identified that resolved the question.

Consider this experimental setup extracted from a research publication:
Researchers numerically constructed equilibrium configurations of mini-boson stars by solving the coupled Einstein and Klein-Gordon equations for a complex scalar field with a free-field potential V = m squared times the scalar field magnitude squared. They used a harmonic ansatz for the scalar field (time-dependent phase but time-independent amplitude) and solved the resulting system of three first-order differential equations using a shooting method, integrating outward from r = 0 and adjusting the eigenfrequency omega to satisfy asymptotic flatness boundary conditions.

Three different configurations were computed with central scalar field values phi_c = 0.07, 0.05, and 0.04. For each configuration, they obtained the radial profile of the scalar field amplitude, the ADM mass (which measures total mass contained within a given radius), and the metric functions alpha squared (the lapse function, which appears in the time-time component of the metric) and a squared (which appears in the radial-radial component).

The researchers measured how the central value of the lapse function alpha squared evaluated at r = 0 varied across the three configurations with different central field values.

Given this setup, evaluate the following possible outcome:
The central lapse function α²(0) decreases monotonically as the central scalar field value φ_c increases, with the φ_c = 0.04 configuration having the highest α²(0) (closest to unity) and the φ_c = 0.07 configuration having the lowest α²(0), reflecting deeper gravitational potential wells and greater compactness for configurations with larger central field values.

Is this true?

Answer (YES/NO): YES